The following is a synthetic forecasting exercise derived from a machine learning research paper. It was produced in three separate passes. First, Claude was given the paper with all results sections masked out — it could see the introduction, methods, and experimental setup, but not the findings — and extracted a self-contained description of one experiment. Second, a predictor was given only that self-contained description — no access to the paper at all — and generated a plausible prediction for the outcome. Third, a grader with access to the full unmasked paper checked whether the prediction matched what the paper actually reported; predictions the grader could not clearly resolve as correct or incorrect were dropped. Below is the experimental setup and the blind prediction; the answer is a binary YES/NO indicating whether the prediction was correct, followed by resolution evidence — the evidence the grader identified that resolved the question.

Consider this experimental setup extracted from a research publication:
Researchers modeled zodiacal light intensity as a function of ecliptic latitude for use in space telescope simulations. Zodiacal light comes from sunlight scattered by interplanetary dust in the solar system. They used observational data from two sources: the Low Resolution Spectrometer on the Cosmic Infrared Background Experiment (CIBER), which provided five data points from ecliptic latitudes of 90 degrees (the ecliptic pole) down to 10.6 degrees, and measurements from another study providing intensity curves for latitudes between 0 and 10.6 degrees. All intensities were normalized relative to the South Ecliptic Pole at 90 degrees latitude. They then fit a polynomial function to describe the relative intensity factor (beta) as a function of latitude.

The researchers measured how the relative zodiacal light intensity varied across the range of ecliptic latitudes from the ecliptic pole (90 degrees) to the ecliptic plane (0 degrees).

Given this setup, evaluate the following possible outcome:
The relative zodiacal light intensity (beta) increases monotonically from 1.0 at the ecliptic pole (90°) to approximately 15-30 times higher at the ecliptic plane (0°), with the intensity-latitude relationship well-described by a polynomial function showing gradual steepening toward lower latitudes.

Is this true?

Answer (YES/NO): NO